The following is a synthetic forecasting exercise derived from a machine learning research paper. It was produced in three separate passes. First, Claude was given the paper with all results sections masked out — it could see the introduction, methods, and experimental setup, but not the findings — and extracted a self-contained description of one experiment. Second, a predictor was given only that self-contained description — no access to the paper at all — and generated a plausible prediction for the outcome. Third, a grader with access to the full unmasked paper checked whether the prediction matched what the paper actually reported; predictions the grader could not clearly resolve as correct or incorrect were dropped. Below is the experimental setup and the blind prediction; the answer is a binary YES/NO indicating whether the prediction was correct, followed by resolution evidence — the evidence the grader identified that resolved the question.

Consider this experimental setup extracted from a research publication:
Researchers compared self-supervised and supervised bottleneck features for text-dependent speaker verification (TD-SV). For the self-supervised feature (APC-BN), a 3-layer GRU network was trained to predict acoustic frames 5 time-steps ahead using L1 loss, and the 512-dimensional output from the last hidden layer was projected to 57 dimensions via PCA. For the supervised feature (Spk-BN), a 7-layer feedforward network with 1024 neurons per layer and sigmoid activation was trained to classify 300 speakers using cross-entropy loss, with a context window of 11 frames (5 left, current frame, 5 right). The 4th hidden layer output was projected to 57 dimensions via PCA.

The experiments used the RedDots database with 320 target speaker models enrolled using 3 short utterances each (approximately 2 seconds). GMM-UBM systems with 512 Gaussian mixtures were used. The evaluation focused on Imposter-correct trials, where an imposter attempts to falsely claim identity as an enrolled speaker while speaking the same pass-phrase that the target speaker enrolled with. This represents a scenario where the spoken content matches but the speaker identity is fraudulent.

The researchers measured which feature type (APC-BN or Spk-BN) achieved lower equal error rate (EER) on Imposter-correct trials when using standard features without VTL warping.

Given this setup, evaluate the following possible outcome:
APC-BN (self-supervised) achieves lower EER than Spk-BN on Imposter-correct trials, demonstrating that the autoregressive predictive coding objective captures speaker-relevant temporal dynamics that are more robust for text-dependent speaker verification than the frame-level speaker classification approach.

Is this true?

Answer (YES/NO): NO